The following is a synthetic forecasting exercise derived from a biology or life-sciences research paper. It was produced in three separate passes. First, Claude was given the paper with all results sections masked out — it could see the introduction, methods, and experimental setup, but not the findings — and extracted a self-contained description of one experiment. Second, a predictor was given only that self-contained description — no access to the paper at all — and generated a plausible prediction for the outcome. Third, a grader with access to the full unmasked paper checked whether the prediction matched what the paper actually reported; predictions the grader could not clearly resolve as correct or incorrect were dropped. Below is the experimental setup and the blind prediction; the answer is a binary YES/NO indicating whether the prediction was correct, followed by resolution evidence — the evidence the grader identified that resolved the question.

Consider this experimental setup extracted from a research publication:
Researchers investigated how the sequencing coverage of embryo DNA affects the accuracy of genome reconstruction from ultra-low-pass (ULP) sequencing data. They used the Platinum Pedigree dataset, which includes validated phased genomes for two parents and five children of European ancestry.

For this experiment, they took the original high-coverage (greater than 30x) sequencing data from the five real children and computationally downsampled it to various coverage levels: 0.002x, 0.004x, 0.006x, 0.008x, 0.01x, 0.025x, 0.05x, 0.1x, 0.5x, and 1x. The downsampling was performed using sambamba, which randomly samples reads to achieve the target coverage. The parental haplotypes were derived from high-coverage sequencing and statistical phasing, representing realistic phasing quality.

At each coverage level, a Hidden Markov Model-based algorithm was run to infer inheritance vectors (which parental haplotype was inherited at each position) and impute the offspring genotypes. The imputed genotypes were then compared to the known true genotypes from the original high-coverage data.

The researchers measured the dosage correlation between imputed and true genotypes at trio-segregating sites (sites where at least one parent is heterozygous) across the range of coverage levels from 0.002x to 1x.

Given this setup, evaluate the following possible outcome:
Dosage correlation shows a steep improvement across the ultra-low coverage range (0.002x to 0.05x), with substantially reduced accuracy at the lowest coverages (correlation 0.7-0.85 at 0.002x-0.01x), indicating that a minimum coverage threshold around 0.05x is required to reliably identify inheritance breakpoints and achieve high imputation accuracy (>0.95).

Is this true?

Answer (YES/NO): NO